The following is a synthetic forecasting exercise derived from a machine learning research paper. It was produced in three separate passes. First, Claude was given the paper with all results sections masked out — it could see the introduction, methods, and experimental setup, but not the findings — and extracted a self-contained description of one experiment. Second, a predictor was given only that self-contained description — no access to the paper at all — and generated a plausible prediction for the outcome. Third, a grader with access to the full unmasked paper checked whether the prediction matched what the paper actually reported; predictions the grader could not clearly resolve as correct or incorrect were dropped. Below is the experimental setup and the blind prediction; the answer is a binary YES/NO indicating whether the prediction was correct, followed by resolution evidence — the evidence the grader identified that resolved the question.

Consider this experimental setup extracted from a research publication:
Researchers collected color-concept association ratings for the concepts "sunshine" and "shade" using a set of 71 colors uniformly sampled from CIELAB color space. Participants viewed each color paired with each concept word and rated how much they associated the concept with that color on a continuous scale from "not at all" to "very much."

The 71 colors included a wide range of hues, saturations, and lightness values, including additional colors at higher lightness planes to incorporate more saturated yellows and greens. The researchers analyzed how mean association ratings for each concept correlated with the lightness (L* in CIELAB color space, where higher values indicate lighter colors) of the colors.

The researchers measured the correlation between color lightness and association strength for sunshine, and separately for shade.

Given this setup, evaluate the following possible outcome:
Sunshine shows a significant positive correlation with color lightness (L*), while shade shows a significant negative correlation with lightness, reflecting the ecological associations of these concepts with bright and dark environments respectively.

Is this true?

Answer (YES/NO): YES